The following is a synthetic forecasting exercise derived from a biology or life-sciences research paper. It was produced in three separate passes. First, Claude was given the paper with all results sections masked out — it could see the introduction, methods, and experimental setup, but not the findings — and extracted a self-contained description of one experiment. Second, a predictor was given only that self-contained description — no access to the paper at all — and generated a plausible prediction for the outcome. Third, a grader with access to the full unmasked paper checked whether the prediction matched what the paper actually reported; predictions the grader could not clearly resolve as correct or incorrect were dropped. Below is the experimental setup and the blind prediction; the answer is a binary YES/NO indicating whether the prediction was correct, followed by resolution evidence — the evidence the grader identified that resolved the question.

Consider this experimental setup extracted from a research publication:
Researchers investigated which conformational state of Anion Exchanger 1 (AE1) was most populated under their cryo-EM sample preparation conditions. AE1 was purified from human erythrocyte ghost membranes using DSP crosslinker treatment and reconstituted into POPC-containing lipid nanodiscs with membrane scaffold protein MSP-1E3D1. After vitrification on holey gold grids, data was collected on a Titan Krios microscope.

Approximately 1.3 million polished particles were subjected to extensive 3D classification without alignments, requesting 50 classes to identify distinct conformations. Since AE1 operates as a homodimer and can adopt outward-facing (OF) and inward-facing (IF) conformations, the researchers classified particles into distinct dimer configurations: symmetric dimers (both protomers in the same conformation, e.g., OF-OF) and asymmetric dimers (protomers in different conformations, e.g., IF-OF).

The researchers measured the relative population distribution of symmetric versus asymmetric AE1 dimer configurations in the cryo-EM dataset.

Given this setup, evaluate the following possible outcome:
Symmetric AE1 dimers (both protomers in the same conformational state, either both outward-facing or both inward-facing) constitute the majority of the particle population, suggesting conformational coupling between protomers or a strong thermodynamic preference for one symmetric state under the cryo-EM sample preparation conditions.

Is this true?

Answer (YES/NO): NO